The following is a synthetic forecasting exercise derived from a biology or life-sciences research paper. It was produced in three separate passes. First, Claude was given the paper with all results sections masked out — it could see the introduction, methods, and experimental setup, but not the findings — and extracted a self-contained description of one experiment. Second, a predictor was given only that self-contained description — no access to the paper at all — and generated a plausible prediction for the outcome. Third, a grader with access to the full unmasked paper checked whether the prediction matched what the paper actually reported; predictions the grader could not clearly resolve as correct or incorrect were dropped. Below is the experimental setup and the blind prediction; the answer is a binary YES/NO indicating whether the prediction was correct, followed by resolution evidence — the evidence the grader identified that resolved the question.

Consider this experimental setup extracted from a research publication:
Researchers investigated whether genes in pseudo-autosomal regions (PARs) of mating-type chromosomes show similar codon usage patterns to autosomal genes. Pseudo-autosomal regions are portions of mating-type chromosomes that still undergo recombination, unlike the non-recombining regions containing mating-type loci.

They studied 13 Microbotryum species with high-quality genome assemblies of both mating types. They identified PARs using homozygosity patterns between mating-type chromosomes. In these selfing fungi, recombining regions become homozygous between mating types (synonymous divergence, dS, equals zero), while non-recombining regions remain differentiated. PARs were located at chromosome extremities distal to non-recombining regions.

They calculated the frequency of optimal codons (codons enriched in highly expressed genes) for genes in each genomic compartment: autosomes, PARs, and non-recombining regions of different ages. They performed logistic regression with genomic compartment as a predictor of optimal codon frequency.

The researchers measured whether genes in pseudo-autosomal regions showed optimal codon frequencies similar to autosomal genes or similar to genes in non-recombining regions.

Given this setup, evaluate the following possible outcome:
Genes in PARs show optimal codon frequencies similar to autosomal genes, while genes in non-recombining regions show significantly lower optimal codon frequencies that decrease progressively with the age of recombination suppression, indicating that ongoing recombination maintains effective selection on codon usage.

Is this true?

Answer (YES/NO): YES